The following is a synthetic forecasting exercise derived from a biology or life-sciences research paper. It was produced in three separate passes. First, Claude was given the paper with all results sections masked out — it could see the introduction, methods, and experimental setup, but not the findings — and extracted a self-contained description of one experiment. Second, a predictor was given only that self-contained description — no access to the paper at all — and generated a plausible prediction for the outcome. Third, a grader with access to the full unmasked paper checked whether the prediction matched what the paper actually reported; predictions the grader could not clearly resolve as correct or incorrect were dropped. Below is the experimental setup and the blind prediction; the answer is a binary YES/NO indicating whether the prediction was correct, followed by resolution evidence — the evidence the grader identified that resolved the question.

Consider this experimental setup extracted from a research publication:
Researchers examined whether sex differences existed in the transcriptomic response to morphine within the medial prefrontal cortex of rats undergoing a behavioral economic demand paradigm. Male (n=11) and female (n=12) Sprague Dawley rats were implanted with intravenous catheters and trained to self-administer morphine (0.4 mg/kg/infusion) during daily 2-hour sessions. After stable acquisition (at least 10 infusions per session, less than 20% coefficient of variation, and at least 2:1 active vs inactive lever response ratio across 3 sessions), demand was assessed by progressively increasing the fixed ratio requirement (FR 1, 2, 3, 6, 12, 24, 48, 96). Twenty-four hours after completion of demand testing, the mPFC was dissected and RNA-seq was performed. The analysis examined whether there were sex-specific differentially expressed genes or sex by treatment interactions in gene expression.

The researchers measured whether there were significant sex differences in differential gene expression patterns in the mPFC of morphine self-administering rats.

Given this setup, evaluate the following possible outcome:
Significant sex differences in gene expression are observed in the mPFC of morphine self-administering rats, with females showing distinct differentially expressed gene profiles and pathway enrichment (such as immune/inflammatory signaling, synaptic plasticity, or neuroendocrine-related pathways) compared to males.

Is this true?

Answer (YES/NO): YES